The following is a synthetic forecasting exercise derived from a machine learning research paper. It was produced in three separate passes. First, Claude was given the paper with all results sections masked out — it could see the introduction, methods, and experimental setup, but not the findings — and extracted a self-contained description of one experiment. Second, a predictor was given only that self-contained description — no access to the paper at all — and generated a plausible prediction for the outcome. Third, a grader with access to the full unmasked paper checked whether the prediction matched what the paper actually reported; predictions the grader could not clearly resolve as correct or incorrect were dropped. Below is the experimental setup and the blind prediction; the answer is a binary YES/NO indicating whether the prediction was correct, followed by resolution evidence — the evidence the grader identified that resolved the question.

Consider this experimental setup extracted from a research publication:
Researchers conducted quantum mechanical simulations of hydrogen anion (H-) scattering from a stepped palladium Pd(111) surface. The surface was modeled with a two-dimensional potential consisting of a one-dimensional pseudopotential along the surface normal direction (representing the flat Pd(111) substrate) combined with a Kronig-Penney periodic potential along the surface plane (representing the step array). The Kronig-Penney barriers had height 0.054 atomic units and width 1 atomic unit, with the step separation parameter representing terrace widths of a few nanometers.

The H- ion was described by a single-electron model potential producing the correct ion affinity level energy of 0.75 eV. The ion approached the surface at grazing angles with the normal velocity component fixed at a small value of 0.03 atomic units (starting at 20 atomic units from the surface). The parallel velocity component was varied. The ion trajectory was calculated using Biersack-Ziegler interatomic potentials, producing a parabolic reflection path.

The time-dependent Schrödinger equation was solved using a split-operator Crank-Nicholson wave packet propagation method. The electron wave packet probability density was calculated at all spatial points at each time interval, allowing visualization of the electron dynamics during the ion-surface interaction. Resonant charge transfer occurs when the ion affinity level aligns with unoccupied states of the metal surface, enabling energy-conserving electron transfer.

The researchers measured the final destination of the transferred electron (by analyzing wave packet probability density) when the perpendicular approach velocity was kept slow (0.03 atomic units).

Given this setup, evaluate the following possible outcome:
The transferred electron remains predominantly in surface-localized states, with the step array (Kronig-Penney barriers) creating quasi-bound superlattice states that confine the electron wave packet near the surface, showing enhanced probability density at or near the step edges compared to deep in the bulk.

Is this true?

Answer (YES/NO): NO